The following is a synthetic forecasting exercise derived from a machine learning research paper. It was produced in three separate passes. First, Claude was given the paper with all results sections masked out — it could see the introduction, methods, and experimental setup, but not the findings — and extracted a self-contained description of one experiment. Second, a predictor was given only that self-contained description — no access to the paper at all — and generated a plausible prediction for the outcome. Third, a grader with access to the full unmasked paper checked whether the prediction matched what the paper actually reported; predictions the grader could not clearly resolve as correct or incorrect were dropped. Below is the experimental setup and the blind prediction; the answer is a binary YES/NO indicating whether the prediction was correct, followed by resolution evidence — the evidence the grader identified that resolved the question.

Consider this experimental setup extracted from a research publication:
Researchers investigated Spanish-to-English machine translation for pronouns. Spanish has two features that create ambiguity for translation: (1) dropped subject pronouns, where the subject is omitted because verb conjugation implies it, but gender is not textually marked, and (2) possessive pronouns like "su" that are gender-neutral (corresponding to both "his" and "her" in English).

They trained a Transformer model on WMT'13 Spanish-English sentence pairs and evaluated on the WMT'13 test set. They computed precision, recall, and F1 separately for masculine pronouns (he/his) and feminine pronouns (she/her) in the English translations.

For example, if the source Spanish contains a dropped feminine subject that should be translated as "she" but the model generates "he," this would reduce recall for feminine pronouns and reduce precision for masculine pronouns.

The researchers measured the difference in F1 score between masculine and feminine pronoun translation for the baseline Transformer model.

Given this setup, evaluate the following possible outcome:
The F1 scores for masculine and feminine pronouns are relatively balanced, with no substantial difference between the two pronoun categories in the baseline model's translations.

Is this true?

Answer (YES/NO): NO